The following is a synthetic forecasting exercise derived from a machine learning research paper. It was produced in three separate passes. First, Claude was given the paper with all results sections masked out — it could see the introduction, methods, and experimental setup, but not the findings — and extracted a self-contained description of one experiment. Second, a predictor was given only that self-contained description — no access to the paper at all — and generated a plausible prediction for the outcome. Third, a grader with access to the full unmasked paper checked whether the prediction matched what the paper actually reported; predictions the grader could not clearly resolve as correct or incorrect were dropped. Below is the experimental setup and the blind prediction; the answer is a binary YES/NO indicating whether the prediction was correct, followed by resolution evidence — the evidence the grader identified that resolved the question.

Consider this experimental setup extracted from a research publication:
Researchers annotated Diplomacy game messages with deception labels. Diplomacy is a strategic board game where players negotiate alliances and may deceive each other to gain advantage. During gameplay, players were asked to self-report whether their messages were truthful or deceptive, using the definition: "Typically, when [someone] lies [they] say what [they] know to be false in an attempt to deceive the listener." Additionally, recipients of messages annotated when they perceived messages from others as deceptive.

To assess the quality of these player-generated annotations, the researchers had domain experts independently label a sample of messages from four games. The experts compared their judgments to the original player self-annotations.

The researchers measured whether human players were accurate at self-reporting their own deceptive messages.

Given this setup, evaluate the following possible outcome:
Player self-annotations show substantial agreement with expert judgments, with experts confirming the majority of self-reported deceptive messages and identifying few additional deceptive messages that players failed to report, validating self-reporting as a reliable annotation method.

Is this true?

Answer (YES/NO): NO